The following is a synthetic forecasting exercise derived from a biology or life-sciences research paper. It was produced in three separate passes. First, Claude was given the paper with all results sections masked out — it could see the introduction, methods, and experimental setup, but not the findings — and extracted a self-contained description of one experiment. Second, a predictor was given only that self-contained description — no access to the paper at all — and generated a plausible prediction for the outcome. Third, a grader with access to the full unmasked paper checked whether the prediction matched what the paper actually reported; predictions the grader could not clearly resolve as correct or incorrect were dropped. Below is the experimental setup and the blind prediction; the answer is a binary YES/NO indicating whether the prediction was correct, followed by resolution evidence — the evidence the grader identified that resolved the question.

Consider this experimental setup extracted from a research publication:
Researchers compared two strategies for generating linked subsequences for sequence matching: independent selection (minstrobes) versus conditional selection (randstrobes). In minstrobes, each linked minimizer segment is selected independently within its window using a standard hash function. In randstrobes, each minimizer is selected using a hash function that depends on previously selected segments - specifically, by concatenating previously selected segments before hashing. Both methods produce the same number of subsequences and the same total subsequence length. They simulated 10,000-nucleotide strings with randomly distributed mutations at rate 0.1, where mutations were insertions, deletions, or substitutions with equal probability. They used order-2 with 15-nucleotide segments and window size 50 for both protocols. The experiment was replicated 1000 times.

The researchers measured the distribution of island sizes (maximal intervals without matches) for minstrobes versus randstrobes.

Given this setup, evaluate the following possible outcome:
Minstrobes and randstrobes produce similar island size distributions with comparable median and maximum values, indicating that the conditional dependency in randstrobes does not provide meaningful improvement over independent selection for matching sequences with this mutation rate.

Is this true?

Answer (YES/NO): NO